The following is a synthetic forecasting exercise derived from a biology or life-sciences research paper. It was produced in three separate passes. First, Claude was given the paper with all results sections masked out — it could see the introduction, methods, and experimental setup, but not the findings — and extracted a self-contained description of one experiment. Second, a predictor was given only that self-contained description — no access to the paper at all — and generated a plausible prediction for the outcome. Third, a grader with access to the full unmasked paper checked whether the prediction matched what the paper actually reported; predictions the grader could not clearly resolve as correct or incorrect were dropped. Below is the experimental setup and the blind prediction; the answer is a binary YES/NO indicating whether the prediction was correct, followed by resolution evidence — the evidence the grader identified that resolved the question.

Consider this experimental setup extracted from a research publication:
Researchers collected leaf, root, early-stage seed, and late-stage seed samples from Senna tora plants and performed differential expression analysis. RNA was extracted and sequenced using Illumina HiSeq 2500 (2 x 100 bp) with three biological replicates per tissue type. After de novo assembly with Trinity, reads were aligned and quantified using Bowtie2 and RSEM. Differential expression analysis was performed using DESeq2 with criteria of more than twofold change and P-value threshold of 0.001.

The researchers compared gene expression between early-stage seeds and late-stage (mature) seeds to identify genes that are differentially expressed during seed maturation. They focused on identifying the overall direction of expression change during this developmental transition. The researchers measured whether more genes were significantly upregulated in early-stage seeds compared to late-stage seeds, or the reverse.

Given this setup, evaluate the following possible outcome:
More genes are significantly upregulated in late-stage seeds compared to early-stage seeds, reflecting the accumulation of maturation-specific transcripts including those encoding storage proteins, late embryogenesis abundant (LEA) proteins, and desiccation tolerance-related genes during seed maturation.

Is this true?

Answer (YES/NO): NO